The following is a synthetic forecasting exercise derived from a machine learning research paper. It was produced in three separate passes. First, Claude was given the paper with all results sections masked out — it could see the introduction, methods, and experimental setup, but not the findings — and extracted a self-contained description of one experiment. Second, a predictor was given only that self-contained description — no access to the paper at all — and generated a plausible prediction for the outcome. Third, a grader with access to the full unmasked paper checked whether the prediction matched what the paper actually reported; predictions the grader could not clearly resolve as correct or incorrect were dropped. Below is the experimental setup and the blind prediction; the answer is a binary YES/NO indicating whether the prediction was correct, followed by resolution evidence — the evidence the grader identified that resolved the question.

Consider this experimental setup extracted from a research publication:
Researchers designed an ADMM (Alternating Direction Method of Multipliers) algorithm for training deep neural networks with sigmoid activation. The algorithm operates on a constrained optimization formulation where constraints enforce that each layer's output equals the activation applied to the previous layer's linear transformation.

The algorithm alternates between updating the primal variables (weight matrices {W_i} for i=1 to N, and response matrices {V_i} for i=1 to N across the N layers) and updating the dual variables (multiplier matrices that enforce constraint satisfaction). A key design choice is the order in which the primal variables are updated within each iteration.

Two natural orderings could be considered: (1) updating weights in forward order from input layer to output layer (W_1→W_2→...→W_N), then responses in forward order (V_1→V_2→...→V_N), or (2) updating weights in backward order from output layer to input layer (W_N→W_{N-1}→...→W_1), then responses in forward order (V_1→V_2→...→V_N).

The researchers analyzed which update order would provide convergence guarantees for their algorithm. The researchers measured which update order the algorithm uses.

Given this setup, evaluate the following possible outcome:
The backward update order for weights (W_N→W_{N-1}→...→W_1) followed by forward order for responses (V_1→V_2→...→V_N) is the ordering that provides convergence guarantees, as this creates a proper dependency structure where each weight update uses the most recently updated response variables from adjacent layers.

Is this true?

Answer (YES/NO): YES